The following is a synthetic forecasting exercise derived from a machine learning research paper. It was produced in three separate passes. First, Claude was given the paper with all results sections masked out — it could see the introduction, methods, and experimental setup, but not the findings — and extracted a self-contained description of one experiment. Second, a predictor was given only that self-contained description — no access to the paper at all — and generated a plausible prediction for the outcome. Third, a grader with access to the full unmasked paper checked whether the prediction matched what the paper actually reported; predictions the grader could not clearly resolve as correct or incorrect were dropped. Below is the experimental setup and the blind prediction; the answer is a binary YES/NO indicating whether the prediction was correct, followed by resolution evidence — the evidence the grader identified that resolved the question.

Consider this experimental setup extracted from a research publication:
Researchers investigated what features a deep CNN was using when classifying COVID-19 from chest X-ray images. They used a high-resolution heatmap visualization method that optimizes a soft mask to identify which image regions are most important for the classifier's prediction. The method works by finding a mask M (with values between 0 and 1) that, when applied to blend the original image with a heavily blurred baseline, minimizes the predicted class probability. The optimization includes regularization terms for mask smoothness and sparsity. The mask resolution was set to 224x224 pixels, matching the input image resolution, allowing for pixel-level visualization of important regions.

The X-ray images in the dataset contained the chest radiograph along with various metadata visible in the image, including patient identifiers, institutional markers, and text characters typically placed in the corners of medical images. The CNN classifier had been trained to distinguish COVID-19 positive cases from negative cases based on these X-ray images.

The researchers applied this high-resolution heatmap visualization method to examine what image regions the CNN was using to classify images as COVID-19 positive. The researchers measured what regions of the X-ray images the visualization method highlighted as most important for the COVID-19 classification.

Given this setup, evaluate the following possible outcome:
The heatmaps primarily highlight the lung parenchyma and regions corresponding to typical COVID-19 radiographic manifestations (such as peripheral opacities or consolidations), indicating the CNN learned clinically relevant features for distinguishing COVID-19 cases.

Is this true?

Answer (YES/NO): NO